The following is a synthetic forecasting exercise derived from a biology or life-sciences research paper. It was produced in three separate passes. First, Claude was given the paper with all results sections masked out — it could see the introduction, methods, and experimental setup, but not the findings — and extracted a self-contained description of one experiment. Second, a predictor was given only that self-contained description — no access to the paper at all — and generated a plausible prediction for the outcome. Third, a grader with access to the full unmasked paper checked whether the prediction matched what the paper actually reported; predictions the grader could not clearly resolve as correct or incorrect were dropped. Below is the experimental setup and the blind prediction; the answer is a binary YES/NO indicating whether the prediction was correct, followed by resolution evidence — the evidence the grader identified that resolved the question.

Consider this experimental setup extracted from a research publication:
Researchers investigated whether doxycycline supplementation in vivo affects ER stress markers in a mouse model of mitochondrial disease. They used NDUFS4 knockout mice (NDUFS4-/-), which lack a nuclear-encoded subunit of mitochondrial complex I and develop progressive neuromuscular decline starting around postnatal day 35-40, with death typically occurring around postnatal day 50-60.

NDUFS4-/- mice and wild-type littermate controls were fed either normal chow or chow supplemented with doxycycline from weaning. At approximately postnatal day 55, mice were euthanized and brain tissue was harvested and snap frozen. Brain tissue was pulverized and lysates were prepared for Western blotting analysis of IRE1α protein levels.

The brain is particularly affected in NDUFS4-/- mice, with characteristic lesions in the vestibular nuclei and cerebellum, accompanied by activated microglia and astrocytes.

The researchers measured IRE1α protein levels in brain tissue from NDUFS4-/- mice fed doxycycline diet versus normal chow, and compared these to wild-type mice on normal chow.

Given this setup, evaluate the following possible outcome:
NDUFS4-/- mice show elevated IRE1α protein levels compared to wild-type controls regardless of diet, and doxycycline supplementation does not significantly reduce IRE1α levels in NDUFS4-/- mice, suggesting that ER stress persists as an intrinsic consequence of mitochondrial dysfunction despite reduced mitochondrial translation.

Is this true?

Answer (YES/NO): NO